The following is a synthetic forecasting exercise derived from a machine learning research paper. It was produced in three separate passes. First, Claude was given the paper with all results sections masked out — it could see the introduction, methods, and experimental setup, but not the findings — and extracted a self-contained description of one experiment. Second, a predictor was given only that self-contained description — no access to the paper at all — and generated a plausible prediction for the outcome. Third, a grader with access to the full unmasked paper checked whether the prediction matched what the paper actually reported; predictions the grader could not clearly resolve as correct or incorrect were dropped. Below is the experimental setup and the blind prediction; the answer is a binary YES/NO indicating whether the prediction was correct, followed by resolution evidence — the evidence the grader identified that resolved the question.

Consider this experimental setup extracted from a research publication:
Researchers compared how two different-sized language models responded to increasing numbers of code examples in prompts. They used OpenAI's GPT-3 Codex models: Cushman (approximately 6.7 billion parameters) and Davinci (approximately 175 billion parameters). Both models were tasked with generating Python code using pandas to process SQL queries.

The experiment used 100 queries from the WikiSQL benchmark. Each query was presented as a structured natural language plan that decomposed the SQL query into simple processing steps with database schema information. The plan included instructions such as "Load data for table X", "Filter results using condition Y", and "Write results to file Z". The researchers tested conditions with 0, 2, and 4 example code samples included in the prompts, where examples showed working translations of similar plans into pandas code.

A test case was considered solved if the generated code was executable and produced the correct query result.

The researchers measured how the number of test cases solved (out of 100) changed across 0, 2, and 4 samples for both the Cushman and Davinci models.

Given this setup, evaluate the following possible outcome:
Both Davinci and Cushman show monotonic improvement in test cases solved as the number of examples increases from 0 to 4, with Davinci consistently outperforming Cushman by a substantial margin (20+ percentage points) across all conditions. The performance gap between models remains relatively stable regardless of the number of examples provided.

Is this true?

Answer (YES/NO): NO